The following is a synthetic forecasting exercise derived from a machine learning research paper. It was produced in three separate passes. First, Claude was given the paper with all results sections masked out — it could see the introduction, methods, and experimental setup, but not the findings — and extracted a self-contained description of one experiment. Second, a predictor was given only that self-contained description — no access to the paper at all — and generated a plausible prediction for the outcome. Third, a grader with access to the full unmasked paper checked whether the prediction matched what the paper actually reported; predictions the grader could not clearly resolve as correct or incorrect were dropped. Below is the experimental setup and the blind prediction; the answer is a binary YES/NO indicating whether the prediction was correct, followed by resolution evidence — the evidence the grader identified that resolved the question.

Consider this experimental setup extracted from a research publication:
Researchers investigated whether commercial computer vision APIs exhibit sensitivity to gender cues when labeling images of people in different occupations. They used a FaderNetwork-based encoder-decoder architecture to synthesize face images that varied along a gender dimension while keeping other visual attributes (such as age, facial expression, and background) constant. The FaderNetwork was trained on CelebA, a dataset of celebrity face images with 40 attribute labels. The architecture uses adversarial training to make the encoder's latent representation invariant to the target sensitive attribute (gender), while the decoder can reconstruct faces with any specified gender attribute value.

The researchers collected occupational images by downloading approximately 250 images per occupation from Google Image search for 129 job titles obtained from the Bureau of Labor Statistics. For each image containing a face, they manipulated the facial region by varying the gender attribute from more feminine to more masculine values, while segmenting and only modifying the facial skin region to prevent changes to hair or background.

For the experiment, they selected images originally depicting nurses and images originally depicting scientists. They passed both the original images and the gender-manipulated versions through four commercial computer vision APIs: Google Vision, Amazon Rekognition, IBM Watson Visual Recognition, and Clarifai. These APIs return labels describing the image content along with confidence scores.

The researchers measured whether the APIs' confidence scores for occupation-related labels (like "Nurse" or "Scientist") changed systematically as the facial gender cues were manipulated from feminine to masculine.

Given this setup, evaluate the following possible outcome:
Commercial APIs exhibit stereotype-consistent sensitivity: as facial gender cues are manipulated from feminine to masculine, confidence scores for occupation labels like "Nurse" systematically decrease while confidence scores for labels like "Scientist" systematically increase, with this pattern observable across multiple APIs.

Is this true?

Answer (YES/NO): YES